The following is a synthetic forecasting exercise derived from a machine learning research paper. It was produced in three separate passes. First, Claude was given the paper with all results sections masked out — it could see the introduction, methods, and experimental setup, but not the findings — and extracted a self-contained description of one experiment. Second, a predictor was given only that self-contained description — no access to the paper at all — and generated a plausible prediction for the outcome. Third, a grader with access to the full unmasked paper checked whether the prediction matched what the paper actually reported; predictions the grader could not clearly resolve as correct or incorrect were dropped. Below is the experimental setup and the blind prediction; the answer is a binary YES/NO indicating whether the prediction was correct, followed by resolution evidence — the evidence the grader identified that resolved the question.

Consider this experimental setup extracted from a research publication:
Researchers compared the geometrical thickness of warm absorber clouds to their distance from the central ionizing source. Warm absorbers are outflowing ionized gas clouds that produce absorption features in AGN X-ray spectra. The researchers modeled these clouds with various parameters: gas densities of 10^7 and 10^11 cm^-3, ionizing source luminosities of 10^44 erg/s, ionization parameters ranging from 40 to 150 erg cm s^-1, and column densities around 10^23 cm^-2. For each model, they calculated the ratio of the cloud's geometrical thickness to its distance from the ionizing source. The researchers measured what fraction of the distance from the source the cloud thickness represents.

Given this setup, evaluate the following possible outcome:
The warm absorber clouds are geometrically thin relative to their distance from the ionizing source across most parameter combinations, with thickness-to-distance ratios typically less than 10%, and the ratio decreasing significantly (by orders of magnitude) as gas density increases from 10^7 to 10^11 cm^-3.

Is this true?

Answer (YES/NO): YES